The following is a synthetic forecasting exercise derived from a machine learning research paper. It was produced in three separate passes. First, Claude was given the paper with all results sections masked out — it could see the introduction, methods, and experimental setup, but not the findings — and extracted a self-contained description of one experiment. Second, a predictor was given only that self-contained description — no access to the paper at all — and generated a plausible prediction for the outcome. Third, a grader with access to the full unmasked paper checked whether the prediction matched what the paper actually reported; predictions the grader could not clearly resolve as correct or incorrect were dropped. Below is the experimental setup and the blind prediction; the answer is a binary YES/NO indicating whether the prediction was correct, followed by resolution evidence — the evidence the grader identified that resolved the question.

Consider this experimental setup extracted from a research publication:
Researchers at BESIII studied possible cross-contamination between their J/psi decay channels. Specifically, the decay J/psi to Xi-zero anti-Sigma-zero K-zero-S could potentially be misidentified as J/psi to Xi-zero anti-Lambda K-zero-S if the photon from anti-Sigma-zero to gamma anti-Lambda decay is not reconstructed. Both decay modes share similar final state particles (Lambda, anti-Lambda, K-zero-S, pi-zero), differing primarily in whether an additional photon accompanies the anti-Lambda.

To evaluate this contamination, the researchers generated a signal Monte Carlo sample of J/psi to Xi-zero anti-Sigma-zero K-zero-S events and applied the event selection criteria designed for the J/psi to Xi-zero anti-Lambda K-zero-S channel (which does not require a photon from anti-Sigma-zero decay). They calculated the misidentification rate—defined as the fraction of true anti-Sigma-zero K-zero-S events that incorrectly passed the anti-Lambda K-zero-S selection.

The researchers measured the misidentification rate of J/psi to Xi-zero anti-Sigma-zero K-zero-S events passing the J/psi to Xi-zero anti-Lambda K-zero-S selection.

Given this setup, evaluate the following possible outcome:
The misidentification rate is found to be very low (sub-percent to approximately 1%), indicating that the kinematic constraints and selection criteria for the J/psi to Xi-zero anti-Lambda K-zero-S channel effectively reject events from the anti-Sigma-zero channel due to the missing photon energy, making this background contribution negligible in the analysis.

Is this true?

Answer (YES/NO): YES